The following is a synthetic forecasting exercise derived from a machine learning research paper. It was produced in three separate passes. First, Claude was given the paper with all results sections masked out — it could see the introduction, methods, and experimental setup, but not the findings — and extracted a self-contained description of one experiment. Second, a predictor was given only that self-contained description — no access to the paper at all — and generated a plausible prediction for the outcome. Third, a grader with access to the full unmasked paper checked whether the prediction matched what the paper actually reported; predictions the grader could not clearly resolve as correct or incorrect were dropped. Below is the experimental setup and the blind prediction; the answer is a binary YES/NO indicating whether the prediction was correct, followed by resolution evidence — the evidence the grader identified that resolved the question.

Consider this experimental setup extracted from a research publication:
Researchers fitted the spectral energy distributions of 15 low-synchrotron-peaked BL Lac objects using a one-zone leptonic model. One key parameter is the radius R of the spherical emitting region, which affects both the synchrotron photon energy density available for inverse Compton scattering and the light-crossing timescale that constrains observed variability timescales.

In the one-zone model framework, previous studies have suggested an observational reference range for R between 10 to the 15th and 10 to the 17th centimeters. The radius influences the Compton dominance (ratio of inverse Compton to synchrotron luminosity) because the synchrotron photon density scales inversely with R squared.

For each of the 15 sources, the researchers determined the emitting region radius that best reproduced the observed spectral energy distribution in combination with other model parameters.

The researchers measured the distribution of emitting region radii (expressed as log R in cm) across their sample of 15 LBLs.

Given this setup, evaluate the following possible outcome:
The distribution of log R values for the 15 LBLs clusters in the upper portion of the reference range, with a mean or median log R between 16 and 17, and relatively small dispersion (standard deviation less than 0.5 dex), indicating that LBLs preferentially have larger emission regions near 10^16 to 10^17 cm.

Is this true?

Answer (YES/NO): YES